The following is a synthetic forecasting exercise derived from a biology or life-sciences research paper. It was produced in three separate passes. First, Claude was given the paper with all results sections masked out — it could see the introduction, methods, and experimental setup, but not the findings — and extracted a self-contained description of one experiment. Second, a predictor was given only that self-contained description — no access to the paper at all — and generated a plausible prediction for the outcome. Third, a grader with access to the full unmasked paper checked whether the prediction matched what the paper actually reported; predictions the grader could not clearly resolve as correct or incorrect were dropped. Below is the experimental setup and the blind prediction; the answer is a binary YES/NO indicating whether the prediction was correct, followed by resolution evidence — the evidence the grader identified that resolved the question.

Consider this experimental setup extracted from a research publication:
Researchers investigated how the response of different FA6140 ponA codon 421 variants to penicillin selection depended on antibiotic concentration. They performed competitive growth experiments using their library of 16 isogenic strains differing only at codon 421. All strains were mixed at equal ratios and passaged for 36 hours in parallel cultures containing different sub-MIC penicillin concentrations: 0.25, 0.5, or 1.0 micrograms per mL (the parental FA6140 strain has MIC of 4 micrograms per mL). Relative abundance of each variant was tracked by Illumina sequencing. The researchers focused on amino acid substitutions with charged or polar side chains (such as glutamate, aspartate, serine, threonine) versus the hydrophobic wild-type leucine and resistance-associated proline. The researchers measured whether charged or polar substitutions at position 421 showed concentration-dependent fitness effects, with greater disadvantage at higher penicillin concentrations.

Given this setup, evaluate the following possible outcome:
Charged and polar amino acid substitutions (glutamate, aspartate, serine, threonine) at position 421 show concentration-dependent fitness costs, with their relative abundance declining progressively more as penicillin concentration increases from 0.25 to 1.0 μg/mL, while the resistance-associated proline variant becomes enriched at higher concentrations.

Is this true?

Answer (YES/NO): NO